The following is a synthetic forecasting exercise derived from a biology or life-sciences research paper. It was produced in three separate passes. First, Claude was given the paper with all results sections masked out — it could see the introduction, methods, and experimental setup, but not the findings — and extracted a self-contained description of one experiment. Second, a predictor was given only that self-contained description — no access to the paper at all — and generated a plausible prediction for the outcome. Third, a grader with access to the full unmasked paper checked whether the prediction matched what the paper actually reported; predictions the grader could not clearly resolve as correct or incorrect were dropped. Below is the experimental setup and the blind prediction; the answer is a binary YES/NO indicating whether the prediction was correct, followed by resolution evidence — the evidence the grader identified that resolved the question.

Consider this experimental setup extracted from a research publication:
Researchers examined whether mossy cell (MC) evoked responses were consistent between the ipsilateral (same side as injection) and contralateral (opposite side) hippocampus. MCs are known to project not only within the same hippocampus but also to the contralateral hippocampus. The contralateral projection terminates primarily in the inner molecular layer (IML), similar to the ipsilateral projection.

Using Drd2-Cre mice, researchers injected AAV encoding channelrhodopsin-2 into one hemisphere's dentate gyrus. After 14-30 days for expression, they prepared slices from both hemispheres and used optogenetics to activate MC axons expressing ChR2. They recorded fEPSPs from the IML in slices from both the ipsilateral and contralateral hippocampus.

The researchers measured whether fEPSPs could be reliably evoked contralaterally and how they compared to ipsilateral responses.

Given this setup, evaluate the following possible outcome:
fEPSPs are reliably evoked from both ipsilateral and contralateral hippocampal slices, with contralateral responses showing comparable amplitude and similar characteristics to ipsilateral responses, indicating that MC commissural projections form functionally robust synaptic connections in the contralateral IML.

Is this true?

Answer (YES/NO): YES